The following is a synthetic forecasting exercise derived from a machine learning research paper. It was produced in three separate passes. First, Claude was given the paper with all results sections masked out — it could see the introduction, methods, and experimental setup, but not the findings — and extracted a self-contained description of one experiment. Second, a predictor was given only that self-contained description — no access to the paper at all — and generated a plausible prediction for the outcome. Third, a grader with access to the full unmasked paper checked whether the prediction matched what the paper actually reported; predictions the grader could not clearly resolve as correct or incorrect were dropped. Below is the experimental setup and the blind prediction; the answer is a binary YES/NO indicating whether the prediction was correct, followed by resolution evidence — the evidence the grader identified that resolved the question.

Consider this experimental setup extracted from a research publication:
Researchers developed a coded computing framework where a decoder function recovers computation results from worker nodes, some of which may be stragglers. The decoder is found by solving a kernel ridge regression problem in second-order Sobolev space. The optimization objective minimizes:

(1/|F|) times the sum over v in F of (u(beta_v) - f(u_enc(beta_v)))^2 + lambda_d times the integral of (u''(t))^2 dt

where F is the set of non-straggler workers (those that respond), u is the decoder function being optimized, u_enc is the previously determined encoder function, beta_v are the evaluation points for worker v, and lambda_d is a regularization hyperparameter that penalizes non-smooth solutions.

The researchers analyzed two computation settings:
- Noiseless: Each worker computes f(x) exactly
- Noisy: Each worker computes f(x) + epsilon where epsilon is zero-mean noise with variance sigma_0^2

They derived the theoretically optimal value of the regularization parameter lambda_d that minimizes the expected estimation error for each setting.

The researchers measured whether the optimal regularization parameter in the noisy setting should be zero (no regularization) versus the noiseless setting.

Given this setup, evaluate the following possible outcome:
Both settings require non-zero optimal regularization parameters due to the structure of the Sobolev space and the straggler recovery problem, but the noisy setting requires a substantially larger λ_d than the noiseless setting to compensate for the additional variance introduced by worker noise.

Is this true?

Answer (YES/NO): NO